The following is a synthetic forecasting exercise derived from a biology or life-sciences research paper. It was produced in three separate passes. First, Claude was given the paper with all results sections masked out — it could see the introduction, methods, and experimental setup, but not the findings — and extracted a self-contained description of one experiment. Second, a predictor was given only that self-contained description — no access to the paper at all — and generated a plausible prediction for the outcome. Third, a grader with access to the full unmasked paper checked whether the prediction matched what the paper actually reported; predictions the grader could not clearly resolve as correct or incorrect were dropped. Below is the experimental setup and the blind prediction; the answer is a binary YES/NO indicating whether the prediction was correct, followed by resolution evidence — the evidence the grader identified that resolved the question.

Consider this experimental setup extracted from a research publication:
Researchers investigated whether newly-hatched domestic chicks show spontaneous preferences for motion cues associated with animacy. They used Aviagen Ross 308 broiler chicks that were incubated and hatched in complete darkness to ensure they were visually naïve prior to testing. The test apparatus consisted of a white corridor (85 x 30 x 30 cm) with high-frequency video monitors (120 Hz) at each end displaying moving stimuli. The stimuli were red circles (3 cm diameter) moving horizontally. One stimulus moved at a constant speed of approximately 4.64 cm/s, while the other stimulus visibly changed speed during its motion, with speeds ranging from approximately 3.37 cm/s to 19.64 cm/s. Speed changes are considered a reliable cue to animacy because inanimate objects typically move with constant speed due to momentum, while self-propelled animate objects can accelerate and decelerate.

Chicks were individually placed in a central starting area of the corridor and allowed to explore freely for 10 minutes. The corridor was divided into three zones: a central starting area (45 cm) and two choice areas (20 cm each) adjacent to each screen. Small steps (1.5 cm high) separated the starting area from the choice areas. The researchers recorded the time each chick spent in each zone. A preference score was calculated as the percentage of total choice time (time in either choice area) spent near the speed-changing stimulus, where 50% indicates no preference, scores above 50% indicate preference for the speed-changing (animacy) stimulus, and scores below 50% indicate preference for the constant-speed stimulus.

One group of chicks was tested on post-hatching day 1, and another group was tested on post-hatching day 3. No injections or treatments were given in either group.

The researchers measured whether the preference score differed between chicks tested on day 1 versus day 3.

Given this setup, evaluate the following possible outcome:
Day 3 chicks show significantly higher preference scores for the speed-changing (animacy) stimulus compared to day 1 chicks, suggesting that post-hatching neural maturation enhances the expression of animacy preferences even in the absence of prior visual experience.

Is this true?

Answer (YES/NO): NO